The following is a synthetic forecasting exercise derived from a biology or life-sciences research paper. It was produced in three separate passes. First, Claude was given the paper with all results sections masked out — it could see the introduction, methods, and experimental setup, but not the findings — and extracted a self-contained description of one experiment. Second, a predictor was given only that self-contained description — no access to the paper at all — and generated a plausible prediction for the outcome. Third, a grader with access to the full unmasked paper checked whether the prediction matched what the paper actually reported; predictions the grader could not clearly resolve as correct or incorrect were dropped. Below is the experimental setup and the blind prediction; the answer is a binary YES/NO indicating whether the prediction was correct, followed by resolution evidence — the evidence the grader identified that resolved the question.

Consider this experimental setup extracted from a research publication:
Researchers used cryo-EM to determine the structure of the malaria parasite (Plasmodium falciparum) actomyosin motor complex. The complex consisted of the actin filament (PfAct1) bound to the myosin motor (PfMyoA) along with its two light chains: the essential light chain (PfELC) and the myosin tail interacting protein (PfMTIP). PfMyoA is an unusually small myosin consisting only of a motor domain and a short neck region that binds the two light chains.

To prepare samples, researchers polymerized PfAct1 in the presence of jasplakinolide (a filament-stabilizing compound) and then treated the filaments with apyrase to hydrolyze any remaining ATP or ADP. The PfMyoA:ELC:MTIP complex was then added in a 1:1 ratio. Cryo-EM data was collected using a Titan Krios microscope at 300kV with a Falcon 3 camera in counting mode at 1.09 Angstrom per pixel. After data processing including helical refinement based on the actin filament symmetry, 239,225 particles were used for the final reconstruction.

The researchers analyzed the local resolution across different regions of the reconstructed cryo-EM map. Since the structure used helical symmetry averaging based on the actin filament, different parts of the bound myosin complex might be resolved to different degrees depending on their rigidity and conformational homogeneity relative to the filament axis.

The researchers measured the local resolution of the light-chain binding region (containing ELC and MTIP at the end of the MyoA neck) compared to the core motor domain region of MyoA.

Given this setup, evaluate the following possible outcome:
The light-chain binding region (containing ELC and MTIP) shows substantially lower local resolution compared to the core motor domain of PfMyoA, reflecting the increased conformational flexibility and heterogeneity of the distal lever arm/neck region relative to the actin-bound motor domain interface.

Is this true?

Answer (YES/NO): YES